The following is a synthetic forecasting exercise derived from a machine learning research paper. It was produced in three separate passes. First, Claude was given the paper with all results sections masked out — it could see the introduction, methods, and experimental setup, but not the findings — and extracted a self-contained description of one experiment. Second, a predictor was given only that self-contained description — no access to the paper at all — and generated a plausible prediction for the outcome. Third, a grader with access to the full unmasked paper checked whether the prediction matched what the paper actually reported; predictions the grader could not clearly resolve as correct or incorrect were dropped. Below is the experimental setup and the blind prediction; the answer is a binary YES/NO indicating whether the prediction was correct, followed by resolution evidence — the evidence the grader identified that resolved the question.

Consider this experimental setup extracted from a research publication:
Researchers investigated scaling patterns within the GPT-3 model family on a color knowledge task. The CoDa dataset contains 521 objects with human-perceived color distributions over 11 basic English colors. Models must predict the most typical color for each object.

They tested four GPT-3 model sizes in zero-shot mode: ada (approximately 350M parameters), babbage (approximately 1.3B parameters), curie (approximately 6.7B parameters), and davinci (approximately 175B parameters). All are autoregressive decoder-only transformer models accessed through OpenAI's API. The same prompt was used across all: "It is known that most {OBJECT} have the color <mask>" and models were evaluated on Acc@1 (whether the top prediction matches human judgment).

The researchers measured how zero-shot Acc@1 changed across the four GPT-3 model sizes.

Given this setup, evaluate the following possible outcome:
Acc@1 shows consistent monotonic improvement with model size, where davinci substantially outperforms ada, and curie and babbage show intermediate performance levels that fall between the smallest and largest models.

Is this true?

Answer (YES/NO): YES